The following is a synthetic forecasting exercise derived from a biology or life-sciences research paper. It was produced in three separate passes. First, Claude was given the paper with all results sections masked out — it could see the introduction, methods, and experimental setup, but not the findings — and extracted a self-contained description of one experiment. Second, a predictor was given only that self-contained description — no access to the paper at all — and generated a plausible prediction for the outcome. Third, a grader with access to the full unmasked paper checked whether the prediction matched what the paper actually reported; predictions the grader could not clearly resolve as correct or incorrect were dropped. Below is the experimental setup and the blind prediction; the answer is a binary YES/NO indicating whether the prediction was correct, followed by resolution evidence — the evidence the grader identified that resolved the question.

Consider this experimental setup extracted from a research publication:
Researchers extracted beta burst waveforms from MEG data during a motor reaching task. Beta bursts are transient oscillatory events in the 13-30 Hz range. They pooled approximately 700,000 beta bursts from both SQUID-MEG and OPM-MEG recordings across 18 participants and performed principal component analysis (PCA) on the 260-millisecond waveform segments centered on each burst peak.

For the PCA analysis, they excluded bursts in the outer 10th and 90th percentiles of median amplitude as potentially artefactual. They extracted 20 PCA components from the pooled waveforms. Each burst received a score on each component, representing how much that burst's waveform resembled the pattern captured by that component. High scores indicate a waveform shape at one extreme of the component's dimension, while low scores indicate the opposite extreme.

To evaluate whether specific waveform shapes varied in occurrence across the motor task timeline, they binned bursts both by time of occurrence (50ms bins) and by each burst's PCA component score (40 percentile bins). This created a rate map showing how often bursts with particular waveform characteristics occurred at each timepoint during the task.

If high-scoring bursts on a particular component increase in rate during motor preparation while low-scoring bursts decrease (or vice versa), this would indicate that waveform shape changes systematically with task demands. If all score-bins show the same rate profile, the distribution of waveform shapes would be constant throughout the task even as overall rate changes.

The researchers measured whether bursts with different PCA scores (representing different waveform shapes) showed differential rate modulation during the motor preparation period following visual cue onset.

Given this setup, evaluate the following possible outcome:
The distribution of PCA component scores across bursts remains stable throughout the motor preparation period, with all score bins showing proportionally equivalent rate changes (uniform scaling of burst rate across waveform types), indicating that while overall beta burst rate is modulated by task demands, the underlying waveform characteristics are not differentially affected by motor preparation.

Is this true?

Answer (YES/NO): NO